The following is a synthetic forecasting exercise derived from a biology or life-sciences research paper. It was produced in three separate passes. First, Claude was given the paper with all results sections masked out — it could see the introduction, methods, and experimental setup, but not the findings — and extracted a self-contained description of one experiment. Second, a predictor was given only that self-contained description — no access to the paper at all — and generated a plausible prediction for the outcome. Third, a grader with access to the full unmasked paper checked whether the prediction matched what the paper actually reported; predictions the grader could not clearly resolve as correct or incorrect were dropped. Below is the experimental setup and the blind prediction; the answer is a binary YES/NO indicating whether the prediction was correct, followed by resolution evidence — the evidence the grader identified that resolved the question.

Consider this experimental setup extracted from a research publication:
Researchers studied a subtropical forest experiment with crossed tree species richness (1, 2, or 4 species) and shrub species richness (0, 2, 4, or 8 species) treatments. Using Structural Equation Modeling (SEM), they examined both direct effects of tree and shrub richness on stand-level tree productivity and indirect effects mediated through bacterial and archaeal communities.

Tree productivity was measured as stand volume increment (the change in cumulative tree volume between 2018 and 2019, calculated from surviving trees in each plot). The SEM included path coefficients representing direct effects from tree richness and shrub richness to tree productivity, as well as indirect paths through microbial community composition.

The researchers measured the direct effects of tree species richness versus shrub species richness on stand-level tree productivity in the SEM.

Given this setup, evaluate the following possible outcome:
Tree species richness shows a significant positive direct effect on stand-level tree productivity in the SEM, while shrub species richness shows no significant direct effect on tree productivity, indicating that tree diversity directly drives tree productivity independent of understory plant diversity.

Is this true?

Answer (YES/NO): NO